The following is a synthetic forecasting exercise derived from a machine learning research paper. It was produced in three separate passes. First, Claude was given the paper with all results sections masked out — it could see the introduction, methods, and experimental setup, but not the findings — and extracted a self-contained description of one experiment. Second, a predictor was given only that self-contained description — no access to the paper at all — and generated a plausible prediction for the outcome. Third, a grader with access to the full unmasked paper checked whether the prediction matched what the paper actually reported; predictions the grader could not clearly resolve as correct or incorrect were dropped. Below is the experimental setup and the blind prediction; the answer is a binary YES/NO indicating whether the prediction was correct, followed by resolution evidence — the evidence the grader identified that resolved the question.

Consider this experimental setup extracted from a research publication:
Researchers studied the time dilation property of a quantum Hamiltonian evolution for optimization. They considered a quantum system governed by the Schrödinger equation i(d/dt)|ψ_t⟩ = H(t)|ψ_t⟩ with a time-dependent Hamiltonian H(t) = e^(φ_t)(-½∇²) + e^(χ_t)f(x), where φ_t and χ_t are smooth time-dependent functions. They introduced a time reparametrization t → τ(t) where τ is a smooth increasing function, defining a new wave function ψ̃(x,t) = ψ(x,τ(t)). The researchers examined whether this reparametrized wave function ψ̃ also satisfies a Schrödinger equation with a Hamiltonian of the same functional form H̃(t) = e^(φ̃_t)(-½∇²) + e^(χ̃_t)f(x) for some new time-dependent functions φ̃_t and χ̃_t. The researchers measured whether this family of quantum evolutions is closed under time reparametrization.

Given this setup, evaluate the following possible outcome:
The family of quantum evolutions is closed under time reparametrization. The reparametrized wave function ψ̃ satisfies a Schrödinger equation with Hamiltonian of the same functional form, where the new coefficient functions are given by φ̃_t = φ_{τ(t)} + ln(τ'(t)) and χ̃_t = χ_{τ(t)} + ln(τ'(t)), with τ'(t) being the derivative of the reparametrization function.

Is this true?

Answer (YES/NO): YES